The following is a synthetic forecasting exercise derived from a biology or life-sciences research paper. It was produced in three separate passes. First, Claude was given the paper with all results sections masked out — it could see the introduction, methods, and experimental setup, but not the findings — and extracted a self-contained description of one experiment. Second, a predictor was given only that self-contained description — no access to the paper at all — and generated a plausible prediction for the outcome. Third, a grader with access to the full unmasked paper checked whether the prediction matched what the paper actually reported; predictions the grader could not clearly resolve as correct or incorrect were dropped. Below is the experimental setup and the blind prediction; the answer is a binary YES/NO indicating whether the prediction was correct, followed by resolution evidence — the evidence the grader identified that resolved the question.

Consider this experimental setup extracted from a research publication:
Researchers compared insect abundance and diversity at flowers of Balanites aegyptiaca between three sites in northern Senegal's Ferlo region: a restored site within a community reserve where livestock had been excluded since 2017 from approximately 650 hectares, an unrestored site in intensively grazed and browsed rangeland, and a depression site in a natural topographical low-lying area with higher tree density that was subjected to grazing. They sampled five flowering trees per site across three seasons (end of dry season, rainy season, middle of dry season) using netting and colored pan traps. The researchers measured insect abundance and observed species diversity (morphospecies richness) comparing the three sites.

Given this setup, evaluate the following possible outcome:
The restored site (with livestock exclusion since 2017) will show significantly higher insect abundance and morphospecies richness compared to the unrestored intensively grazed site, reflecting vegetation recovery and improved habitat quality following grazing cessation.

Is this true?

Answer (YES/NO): NO